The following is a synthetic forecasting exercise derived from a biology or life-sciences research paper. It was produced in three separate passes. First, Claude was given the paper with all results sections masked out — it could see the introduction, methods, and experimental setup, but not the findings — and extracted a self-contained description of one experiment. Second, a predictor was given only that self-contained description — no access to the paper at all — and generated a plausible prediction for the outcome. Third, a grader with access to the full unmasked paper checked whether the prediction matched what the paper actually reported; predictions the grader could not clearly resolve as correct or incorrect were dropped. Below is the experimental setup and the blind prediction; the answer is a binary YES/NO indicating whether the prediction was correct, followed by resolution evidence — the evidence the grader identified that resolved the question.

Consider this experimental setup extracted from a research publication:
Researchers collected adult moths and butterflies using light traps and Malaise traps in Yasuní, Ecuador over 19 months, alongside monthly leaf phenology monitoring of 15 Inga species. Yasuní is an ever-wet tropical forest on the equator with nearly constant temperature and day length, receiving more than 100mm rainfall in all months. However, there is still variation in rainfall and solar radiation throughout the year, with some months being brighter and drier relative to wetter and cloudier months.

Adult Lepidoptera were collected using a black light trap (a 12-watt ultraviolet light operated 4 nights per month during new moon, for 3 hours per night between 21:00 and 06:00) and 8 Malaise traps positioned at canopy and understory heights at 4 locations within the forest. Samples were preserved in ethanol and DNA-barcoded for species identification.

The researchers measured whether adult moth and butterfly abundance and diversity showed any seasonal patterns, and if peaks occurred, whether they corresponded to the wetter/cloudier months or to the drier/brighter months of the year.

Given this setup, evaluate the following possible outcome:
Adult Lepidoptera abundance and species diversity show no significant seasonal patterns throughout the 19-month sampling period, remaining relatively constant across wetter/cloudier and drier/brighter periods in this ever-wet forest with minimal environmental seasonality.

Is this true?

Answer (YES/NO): NO